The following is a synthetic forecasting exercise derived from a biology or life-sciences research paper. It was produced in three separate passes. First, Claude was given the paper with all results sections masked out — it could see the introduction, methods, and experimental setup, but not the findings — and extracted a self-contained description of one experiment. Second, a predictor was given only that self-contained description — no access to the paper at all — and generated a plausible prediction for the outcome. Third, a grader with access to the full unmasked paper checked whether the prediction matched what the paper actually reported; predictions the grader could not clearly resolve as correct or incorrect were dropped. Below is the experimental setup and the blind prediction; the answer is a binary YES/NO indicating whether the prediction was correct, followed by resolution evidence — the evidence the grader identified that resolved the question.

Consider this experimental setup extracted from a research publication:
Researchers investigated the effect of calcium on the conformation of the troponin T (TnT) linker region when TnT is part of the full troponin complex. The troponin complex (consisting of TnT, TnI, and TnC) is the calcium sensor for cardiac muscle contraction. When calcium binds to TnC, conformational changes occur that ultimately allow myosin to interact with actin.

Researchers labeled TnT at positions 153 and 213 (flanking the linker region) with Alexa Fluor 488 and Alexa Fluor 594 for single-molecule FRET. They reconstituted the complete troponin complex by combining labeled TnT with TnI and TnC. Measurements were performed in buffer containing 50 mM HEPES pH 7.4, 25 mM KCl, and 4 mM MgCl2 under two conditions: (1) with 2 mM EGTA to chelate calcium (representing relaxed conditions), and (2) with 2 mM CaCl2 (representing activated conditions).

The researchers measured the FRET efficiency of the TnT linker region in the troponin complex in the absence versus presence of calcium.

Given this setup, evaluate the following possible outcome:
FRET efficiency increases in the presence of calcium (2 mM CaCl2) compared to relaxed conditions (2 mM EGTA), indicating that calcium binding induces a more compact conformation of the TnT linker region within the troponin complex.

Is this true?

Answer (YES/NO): NO